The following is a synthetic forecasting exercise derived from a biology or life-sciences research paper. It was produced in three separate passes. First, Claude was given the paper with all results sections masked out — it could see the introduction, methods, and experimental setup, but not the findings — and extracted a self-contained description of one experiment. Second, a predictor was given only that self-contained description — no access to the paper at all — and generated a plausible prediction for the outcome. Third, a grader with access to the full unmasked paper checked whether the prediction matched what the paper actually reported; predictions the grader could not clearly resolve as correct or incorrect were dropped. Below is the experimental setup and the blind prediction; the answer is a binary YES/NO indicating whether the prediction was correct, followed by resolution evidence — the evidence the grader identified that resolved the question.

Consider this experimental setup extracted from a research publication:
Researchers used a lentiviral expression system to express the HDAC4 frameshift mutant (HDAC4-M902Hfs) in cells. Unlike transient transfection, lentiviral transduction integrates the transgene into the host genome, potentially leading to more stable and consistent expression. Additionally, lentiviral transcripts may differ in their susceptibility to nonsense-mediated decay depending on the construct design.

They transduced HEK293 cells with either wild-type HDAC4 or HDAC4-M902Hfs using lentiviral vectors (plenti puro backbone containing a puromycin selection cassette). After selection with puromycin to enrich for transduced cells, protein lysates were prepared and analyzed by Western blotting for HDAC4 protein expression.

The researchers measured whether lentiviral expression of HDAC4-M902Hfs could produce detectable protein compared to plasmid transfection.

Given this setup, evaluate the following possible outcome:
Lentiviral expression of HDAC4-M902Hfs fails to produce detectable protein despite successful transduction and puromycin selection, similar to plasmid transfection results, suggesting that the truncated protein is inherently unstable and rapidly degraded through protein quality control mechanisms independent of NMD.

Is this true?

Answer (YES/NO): NO